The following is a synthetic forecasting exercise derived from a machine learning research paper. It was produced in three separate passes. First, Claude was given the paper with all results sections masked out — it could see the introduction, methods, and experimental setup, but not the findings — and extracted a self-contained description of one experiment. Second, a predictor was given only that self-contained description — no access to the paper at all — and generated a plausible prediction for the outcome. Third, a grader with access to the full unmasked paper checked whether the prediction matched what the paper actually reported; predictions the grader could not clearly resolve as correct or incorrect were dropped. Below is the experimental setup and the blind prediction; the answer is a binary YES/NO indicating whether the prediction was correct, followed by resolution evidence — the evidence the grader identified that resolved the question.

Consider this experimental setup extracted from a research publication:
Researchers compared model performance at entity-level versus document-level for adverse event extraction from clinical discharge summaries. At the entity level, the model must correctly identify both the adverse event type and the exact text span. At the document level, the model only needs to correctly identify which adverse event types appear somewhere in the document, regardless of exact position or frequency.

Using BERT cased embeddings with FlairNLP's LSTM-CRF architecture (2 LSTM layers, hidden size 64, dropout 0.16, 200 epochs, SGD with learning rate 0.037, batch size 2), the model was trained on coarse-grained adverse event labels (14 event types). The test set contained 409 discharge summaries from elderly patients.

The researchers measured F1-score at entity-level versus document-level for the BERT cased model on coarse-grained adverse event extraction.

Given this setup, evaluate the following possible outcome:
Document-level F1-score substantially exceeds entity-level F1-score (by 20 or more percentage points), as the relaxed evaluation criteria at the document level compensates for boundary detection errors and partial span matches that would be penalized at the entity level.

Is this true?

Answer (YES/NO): NO